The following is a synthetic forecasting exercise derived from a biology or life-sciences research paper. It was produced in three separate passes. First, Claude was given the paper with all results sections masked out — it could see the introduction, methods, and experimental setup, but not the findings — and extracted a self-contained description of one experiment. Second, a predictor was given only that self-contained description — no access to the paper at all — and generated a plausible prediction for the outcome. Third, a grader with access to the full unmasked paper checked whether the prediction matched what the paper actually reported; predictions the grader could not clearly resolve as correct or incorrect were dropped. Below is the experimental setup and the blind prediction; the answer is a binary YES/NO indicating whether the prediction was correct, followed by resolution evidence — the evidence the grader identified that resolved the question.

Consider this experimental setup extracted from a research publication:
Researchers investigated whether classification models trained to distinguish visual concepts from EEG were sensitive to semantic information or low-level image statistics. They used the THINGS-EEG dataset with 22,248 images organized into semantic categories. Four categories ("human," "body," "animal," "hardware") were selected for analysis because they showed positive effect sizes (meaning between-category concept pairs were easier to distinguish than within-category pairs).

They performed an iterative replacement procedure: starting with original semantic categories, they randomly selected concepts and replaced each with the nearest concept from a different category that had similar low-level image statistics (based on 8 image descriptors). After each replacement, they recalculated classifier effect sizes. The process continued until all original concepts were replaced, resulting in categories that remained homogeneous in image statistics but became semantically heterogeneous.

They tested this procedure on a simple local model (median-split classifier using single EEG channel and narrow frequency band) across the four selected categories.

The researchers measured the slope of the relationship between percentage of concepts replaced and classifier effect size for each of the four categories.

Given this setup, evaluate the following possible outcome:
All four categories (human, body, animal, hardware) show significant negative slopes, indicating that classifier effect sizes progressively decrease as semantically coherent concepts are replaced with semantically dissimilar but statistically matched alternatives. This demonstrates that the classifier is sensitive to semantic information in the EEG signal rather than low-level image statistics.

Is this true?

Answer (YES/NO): NO